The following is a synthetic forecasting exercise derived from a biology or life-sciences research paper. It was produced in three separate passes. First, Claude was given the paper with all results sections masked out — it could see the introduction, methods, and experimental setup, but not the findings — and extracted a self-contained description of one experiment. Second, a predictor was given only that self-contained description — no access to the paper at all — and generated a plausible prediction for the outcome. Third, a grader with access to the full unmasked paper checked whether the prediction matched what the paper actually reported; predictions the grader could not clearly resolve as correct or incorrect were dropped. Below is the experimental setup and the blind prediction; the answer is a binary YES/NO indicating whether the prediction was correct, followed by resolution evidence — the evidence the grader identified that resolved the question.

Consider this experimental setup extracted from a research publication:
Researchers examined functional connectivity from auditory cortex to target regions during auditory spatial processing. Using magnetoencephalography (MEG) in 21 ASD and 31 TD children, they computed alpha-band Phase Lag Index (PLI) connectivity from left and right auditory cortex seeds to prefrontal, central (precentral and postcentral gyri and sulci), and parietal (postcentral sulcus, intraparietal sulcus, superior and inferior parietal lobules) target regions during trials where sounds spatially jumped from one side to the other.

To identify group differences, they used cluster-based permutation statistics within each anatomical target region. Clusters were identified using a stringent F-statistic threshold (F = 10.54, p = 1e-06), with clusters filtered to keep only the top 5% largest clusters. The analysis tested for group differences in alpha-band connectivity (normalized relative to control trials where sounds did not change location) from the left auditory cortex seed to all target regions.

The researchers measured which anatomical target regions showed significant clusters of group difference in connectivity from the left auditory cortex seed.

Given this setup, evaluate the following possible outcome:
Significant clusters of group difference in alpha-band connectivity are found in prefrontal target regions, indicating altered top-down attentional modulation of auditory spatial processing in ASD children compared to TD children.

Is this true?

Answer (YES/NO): YES